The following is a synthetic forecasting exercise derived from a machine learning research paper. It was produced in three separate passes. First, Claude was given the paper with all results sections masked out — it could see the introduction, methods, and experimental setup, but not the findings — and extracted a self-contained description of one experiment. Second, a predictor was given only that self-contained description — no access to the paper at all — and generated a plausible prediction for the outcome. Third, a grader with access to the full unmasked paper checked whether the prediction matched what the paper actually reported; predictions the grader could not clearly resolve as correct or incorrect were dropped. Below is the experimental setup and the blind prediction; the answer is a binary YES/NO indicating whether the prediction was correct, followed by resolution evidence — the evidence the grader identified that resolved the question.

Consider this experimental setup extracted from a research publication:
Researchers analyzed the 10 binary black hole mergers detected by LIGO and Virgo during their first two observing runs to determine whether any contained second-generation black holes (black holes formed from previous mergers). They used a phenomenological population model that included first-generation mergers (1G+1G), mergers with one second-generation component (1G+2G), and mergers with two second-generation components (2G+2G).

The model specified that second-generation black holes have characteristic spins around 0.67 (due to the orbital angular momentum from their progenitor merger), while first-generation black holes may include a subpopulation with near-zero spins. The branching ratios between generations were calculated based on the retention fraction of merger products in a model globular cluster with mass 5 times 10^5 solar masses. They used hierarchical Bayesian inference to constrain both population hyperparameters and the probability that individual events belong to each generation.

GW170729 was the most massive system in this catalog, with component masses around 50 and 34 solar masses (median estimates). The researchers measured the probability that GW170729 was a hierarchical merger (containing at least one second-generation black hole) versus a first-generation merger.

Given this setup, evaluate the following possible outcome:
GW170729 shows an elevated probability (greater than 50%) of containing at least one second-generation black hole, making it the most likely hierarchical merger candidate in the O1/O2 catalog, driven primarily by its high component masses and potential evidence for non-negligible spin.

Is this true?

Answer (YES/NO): NO